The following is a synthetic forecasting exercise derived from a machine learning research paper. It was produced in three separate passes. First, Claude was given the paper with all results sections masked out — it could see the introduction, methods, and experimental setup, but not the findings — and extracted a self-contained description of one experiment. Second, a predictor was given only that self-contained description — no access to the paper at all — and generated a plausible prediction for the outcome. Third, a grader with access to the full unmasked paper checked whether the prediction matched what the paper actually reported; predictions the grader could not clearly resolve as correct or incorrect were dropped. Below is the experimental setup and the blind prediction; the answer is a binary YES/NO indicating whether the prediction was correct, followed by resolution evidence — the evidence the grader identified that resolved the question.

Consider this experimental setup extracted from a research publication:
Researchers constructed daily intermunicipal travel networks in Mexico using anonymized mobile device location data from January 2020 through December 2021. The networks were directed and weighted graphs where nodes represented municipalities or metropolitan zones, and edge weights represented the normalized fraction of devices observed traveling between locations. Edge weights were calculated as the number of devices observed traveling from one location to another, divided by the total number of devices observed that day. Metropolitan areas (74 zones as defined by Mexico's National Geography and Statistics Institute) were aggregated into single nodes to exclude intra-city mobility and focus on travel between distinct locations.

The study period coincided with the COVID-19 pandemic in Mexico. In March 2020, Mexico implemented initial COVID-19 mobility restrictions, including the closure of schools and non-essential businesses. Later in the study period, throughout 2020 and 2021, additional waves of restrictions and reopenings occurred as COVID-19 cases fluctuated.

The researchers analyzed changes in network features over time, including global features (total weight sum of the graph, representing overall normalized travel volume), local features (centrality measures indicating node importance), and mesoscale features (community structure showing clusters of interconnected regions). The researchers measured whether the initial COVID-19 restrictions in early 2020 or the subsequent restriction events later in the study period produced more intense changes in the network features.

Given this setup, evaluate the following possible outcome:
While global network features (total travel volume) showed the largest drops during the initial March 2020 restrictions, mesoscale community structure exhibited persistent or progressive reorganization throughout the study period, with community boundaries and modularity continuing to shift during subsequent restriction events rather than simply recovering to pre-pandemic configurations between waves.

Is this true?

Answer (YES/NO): NO